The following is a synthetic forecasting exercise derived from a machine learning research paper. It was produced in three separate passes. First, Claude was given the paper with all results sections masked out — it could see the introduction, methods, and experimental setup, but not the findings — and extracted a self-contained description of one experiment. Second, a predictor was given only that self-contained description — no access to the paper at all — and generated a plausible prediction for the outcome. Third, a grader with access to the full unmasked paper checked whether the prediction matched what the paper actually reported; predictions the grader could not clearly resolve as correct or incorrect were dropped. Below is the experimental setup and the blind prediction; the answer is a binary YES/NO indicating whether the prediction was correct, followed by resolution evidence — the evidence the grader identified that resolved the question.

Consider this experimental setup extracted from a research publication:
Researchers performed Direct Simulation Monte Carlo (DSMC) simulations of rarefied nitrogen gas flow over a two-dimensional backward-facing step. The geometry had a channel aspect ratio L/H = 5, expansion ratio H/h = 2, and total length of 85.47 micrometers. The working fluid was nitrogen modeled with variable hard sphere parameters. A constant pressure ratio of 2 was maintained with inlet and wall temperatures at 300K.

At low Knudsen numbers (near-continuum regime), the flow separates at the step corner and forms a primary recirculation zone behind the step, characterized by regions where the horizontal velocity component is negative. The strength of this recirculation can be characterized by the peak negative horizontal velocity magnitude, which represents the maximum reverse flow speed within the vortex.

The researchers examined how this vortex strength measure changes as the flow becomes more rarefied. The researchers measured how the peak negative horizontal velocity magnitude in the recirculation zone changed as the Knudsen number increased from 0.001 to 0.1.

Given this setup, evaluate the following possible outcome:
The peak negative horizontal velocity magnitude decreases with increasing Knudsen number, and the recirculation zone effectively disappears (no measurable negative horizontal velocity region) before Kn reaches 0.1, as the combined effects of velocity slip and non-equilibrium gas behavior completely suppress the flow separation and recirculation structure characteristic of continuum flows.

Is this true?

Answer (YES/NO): NO